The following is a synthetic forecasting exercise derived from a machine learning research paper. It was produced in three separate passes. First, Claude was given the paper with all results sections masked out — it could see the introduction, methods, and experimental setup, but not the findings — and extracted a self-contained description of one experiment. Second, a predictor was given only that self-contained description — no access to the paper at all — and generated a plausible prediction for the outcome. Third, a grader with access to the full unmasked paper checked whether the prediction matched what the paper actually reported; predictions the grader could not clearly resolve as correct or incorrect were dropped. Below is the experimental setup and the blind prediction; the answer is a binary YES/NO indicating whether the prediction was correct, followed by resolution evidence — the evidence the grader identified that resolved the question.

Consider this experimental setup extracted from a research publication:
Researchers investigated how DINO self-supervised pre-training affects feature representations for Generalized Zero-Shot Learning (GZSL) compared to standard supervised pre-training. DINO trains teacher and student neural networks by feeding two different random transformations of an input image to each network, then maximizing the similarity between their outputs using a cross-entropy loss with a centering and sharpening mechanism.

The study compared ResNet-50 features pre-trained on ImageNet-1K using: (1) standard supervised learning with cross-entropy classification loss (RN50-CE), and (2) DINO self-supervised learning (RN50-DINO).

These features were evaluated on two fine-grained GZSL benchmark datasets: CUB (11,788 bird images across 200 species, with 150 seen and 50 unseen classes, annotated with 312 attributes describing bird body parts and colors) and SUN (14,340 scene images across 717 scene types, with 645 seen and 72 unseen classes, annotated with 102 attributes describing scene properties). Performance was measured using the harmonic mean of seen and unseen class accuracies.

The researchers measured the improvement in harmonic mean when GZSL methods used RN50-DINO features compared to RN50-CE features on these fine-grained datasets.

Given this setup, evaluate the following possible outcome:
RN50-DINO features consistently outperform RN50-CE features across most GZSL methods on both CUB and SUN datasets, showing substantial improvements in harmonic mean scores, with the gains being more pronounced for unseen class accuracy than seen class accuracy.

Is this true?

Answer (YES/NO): NO